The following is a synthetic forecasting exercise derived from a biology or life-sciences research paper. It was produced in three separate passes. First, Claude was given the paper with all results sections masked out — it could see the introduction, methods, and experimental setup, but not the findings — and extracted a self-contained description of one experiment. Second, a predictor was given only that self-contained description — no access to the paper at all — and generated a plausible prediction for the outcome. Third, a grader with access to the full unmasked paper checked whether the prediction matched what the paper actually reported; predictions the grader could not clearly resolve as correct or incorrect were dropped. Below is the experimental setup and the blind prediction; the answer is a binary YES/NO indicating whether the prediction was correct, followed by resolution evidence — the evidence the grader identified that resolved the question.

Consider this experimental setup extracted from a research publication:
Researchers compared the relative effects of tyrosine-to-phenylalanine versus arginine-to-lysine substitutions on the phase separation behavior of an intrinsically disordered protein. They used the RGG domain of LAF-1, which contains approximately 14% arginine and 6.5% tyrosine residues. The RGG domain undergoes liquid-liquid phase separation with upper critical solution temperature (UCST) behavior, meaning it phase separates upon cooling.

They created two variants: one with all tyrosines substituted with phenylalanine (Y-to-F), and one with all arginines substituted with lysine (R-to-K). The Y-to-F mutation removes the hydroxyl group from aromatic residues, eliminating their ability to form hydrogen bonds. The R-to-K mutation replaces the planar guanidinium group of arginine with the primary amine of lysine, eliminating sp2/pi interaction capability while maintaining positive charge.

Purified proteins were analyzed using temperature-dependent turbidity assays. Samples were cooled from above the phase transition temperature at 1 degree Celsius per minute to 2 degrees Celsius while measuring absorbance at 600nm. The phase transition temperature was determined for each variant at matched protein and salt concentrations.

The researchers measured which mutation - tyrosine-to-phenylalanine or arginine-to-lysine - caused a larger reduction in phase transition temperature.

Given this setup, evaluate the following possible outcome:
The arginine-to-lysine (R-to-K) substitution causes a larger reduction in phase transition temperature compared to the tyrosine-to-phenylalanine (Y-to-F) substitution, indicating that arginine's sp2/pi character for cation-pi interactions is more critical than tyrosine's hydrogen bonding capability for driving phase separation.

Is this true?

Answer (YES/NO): YES